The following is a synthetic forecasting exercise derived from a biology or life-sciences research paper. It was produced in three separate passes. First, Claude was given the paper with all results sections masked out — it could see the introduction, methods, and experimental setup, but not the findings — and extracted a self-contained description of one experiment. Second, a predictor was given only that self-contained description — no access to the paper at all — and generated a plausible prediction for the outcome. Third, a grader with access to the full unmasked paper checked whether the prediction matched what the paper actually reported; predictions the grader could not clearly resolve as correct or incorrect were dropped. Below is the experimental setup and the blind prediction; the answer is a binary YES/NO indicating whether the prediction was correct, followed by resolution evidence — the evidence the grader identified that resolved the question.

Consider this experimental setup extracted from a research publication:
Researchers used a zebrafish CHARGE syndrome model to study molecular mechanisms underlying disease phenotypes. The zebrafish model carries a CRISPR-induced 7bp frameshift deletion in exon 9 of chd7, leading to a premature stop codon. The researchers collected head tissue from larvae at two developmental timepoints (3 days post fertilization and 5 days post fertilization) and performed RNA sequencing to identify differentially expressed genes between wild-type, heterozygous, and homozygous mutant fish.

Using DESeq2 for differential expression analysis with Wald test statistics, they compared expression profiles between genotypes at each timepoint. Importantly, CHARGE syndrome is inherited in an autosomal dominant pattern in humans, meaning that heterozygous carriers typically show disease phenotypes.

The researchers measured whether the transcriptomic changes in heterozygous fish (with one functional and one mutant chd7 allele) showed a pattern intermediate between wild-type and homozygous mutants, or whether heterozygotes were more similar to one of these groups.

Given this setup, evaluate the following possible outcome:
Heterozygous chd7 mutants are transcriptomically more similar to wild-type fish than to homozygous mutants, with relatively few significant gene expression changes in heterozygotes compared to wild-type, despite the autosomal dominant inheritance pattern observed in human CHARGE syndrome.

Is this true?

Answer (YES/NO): NO